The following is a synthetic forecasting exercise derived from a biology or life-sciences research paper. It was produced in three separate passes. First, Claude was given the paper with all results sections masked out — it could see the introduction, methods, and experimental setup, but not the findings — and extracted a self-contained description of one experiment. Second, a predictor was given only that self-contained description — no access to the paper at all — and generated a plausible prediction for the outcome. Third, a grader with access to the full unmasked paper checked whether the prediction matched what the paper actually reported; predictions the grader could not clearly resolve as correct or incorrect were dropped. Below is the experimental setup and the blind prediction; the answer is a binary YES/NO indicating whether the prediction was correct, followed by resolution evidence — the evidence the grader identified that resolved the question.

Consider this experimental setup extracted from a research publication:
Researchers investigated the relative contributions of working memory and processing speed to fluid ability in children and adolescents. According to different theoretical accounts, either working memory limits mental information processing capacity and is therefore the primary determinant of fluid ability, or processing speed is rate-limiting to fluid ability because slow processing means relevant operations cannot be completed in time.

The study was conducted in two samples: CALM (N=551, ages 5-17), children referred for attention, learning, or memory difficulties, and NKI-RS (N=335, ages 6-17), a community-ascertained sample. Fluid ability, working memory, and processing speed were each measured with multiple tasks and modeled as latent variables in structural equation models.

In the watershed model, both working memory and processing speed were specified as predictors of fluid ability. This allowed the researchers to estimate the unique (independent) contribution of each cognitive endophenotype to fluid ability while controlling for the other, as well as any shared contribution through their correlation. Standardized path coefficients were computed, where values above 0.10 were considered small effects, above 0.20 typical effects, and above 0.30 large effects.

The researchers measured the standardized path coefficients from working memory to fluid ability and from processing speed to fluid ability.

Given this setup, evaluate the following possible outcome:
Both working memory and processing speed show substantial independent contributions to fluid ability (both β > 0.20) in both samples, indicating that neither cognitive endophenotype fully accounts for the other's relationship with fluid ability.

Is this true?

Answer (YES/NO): NO